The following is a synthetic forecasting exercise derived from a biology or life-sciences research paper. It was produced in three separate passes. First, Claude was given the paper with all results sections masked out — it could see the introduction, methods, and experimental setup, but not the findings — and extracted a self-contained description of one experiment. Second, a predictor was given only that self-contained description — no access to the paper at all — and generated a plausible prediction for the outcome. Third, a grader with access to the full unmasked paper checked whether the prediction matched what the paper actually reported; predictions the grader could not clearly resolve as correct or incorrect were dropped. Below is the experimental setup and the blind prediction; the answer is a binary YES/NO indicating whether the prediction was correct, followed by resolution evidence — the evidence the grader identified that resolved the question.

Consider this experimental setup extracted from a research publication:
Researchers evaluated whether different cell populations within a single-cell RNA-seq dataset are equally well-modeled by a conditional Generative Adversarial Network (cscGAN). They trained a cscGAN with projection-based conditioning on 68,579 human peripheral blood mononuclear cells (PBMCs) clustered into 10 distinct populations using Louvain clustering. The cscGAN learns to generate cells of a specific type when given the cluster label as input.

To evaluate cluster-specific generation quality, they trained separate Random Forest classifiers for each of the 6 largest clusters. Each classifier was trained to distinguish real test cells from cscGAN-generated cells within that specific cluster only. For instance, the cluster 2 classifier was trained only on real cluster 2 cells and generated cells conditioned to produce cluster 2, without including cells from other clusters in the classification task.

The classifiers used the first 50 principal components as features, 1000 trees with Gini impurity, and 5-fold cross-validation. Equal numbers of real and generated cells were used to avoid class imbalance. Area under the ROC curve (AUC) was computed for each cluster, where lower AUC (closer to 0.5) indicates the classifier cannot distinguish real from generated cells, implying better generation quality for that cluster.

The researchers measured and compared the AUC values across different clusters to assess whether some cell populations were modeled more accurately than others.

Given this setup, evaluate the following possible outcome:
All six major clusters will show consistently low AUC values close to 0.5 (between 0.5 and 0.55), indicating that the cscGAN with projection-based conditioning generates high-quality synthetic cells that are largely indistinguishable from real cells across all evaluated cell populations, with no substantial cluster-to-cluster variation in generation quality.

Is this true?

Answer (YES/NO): NO